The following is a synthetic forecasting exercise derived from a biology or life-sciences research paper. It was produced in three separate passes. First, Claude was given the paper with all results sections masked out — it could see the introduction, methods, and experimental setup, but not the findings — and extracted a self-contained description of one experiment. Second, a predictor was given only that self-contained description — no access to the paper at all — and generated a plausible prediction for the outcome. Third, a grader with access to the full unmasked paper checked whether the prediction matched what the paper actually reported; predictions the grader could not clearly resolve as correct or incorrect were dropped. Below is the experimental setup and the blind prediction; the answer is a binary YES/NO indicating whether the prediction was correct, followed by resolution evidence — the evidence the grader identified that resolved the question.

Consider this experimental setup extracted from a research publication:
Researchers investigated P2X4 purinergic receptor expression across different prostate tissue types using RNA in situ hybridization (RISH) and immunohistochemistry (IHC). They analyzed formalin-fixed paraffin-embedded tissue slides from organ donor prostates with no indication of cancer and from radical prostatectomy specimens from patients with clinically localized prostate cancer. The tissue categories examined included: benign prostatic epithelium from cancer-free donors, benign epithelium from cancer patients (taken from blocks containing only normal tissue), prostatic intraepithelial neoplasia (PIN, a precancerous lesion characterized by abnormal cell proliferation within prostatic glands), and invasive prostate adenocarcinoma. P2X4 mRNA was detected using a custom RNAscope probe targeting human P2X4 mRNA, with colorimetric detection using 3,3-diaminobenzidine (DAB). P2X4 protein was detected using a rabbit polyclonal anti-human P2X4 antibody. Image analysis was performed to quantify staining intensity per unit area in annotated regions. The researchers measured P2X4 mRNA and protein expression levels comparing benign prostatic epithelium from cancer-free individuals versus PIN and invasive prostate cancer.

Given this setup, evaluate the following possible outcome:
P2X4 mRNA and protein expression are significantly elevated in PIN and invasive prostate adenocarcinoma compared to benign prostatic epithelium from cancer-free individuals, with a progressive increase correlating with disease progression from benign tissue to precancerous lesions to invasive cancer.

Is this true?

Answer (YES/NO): NO